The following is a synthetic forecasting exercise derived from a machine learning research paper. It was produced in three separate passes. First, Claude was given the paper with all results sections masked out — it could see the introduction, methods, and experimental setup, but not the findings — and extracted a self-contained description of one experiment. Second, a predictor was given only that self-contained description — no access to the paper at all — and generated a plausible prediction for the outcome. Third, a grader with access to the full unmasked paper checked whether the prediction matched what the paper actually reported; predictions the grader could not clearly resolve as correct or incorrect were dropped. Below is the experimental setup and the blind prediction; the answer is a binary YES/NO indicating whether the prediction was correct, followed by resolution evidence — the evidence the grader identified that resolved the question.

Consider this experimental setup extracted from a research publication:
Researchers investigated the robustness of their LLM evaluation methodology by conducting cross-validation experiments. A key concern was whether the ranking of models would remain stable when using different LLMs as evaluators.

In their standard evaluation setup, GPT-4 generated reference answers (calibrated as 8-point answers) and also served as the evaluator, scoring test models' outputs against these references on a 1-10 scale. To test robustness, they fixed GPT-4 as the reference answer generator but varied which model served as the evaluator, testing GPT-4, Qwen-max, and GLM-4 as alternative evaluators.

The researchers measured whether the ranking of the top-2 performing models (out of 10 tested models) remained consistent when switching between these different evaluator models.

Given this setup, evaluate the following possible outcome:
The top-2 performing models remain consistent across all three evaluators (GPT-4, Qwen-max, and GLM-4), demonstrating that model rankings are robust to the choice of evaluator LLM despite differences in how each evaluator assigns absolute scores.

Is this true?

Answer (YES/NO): YES